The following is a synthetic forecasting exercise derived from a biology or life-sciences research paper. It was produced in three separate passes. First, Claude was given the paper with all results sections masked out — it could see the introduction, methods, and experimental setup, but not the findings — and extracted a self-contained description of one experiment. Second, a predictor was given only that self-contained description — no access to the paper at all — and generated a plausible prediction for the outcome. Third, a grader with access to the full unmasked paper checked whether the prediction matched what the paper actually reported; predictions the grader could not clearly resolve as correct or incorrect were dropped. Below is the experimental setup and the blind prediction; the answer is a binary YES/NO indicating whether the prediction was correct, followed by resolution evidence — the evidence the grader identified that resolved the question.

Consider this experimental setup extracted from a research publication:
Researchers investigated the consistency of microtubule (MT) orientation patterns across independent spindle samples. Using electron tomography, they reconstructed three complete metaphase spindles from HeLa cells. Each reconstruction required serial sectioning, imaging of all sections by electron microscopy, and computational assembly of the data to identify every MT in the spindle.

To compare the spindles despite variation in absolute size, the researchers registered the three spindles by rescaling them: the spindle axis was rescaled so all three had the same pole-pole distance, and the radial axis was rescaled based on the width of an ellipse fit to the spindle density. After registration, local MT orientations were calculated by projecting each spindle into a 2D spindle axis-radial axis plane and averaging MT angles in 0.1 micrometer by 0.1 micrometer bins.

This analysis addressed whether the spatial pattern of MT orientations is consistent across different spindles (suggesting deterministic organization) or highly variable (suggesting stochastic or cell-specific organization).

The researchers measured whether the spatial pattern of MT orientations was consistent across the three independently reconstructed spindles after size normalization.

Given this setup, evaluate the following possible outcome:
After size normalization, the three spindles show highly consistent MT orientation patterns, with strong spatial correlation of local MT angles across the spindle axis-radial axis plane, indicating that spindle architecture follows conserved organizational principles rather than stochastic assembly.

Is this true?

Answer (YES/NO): YES